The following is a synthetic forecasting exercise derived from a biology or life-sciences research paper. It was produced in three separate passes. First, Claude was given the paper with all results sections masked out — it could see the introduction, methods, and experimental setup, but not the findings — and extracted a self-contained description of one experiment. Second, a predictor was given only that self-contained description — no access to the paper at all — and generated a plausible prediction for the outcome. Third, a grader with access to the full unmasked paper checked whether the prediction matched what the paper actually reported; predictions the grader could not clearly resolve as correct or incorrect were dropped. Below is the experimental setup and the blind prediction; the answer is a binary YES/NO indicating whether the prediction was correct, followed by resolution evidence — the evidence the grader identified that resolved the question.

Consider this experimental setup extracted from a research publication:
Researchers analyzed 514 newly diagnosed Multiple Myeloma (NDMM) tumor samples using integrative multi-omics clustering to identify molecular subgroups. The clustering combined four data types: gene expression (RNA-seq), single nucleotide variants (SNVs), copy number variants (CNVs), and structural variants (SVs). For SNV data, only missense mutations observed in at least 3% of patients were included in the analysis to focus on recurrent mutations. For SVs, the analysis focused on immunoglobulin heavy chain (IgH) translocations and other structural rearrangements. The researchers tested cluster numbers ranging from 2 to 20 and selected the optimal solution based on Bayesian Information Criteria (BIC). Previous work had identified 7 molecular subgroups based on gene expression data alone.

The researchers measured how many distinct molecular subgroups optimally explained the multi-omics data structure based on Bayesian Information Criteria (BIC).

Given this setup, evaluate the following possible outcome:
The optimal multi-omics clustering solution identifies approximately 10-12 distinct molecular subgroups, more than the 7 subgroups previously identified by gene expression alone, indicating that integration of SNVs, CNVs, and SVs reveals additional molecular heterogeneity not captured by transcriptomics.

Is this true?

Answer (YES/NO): YES